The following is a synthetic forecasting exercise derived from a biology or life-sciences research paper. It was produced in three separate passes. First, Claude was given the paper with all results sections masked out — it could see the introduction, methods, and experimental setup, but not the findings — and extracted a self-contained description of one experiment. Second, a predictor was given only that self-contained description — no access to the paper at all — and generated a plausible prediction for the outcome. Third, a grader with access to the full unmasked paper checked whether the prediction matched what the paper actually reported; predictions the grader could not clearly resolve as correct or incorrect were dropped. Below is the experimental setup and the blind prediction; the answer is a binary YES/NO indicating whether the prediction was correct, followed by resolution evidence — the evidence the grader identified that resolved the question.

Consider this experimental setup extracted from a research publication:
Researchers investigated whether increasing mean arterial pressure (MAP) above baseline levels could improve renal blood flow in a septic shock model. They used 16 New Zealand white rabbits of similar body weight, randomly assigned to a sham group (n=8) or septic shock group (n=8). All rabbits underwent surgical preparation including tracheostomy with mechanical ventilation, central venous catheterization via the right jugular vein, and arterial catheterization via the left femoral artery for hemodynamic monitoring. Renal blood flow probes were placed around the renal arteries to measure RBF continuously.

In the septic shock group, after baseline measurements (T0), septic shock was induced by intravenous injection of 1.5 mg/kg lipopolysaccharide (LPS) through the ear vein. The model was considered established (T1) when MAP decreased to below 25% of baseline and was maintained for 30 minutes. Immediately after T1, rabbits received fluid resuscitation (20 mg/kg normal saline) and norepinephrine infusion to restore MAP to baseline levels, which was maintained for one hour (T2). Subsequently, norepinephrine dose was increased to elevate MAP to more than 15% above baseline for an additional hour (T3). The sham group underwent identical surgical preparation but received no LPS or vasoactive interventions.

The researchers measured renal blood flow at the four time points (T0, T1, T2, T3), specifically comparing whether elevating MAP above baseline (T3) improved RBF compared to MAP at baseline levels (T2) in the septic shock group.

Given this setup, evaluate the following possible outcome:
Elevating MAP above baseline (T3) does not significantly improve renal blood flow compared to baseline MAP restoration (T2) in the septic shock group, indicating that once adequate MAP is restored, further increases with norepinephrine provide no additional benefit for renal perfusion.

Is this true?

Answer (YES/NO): YES